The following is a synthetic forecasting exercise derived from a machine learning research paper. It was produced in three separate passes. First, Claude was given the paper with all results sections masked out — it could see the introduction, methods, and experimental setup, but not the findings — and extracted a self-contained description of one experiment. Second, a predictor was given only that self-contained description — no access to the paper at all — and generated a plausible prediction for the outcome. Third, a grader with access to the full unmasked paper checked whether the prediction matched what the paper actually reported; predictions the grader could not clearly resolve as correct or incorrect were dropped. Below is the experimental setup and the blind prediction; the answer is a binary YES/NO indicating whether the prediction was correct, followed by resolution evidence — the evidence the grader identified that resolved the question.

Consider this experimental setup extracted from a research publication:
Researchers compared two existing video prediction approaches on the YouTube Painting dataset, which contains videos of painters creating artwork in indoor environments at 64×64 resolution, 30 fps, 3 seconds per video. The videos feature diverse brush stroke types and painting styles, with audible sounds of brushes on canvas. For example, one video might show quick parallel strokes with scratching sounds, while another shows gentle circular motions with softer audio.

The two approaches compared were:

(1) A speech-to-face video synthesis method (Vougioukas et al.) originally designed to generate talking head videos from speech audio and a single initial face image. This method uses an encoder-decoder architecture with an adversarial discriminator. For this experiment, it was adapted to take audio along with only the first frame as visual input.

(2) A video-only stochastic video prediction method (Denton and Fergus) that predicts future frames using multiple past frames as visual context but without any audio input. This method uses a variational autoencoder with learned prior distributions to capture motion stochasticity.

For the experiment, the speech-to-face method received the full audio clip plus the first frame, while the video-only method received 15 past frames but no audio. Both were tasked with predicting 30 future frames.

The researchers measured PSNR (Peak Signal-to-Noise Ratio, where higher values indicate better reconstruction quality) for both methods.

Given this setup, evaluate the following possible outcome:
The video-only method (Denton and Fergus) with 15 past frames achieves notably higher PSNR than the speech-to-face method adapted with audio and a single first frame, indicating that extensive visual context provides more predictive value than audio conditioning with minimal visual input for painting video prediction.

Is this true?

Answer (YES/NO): NO